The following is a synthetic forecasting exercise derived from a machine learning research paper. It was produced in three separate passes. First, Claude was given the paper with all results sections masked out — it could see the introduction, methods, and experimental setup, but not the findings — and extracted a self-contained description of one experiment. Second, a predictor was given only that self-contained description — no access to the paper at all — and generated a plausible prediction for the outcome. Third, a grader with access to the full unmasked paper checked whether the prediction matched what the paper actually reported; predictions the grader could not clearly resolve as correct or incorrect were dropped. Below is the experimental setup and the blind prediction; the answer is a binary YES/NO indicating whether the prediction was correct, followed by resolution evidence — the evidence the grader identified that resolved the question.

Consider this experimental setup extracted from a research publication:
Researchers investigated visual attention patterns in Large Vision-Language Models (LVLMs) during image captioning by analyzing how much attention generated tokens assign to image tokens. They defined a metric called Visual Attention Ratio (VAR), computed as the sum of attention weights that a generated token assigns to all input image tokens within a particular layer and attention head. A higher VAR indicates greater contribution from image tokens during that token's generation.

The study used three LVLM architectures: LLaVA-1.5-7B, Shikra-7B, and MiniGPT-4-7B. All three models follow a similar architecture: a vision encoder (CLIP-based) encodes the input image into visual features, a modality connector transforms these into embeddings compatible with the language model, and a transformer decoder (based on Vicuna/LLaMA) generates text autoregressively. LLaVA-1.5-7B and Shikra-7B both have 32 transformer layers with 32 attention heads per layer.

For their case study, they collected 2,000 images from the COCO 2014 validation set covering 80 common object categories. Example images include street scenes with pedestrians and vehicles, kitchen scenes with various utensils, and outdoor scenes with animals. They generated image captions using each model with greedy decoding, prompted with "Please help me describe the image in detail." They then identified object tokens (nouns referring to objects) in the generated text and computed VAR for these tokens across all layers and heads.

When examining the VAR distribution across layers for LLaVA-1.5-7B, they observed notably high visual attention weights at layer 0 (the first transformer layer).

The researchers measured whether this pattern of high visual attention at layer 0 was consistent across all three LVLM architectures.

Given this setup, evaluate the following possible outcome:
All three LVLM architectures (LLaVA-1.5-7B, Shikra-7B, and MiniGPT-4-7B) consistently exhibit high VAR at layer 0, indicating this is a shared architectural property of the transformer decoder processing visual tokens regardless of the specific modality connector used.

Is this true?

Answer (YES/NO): NO